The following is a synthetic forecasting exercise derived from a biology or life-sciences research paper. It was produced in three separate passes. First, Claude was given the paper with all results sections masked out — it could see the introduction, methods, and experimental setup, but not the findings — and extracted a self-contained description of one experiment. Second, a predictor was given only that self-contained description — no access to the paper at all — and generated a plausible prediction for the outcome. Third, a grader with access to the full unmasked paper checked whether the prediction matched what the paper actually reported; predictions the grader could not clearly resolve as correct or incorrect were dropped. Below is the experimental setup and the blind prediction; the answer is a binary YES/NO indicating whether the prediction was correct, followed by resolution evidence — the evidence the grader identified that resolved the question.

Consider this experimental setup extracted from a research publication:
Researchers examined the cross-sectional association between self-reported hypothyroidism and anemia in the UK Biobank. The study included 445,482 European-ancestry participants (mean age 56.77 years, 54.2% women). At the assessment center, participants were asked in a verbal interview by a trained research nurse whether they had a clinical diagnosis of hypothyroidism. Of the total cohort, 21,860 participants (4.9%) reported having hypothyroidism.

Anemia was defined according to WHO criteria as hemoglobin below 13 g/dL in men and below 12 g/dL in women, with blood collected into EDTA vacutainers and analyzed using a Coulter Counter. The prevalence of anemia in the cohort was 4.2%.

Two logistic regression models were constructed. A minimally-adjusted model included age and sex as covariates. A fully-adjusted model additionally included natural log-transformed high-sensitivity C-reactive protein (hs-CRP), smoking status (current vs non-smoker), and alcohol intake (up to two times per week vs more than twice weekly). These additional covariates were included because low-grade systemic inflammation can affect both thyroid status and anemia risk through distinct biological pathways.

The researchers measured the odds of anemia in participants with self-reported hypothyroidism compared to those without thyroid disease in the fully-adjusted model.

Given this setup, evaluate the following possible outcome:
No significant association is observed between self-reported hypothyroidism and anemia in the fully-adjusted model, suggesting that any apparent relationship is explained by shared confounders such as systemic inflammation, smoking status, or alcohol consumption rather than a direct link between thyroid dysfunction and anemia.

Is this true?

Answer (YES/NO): NO